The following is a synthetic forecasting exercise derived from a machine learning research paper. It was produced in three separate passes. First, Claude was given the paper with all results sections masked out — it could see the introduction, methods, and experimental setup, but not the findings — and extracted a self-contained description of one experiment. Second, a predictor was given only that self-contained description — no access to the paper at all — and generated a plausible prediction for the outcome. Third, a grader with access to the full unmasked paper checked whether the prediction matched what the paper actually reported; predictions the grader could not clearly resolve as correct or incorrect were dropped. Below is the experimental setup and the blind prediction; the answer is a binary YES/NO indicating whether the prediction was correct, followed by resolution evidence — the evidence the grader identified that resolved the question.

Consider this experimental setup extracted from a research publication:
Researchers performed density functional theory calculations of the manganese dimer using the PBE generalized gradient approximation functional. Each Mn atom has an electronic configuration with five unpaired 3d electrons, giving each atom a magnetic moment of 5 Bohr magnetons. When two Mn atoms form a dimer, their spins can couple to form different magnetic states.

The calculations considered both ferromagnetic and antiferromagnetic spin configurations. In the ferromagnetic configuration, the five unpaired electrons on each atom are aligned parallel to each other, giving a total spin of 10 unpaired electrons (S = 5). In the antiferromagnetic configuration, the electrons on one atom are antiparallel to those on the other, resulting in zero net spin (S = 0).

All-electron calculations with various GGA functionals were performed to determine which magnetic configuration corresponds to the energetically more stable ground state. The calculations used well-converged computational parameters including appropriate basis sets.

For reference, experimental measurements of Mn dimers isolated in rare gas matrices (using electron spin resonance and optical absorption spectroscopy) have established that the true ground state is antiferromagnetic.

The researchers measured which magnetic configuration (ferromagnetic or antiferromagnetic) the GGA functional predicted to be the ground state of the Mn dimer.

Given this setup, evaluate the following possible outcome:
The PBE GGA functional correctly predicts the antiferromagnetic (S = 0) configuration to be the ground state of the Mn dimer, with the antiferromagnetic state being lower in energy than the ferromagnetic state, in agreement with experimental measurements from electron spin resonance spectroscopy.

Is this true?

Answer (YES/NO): NO